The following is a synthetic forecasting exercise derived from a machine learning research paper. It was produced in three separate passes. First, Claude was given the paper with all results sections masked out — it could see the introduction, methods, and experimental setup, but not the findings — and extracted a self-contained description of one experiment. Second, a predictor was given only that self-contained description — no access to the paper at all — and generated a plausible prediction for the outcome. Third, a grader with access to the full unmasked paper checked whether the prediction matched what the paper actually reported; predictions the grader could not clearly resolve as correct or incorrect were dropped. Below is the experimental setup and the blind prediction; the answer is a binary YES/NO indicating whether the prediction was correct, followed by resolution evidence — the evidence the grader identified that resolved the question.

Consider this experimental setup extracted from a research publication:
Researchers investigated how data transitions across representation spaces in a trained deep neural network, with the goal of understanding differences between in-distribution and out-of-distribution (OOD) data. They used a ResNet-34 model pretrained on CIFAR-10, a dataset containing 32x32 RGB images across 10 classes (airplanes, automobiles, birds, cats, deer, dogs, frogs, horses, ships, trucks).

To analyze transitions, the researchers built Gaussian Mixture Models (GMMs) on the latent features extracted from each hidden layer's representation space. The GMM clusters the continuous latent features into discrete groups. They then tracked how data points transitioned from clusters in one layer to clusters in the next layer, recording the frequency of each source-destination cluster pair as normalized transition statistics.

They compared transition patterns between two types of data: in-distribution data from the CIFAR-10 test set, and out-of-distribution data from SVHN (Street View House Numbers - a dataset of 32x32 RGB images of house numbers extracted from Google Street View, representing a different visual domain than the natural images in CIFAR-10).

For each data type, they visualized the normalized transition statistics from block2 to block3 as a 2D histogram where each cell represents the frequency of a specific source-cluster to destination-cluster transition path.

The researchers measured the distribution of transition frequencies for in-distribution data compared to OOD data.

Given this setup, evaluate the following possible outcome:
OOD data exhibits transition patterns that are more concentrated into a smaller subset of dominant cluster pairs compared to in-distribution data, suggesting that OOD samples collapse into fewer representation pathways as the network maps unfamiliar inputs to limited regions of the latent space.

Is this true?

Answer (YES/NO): YES